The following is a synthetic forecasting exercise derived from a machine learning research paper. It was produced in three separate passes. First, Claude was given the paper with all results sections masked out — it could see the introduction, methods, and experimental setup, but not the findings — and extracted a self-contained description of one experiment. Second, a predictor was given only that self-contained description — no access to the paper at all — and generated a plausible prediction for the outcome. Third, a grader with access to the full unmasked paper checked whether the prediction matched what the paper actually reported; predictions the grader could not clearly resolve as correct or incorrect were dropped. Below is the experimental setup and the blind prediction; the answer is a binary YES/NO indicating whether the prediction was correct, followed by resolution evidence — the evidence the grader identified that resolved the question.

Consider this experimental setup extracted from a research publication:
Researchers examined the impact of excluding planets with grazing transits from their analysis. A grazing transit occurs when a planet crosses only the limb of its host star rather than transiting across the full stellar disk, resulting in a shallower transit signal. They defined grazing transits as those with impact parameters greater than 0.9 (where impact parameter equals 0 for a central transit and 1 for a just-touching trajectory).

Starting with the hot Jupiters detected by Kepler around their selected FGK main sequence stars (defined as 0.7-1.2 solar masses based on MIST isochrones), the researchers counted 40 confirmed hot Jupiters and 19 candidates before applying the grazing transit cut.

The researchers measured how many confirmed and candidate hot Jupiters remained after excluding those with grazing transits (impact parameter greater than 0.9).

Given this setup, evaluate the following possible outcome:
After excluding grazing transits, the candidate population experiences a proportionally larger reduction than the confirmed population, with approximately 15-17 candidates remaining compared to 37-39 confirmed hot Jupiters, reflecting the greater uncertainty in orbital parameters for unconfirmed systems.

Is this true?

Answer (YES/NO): NO